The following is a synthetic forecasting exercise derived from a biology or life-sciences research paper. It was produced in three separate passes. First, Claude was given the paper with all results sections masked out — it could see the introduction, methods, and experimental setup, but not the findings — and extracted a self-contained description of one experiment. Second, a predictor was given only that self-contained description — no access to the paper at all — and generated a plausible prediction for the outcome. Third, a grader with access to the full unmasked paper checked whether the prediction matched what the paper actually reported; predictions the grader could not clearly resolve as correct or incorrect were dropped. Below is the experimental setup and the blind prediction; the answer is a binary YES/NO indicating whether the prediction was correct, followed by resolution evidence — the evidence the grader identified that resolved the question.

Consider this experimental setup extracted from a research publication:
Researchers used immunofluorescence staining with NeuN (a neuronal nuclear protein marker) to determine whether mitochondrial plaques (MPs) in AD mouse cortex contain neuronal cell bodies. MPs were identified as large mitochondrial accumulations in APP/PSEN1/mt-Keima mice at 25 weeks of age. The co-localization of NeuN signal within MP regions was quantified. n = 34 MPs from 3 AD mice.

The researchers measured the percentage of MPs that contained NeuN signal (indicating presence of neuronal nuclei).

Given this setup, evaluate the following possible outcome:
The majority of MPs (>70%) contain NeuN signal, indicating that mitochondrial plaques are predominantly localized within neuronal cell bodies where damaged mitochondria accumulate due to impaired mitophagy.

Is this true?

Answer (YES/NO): NO